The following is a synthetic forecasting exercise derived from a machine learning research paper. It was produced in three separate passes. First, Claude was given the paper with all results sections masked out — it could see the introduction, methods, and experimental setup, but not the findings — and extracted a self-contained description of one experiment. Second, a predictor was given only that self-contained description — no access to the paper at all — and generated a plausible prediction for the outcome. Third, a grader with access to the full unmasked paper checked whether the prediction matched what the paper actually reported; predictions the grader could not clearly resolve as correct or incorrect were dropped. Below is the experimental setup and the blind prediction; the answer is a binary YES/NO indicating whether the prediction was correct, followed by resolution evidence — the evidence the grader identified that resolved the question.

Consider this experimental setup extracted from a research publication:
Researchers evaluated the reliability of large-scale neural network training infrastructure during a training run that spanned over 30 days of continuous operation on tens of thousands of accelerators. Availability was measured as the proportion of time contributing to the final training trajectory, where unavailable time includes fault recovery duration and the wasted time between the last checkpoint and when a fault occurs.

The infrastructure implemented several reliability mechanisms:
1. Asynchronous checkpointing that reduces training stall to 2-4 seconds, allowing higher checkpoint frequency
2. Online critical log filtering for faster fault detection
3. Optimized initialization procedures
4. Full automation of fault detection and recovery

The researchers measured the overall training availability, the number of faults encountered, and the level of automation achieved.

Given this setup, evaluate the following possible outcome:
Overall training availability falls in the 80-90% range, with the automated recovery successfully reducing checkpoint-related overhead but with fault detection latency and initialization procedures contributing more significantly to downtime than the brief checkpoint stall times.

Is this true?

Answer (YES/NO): NO